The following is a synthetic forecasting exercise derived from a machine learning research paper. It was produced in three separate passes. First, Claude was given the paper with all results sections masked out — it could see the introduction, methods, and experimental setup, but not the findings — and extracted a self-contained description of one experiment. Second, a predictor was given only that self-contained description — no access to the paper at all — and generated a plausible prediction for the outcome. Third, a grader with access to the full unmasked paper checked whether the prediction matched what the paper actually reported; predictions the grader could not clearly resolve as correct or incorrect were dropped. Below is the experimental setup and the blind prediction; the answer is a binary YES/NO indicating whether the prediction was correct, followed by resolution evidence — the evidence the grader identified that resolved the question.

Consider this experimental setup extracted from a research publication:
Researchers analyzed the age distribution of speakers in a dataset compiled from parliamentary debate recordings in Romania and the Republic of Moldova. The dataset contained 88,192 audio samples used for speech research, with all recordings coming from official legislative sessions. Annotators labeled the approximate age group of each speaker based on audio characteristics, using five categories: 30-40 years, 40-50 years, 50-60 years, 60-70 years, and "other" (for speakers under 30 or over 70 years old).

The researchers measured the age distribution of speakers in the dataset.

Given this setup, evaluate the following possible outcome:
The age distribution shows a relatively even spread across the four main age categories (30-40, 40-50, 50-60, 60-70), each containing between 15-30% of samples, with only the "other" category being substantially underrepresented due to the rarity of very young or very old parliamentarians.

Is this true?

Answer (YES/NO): NO